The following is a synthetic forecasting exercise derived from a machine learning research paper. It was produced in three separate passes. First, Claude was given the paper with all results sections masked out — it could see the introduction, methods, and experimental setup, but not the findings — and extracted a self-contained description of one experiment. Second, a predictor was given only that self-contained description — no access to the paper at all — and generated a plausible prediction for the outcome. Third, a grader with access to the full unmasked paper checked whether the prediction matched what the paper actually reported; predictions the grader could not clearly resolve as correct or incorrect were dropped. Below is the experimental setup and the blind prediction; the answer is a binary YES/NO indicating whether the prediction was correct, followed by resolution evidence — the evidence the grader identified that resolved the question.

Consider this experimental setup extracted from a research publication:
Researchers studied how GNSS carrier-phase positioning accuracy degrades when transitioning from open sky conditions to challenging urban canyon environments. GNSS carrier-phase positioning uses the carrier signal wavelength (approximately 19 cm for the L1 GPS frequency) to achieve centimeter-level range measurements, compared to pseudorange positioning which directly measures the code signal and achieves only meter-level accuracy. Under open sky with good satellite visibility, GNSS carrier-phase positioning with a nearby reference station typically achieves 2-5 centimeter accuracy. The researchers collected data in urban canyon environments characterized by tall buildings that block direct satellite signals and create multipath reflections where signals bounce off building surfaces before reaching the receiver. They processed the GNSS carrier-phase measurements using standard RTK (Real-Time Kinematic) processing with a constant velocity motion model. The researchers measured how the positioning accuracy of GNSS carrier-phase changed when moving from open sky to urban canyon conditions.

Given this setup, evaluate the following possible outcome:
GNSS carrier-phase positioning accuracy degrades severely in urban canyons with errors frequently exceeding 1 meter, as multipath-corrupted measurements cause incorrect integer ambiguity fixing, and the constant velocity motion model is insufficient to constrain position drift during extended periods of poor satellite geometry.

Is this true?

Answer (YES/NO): YES